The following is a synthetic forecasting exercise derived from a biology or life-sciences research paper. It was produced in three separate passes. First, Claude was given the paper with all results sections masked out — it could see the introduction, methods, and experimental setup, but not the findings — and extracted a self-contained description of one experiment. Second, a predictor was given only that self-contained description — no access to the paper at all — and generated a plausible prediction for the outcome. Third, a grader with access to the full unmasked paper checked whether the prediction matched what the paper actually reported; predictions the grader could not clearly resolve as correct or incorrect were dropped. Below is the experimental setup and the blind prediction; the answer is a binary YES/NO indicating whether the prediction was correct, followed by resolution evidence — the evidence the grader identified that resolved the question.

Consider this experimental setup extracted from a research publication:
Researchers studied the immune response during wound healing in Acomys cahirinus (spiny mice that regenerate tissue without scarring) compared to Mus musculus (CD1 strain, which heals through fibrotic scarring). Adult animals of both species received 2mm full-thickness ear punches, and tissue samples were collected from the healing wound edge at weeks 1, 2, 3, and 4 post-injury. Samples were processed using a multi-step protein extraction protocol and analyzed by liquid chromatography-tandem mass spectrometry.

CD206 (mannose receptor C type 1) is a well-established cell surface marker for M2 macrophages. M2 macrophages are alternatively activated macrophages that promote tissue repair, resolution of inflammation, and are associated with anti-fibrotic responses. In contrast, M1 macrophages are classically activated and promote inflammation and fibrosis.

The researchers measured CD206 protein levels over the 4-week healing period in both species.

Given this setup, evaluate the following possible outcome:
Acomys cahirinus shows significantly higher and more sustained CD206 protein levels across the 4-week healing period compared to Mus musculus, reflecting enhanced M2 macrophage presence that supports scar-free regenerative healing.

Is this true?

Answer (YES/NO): YES